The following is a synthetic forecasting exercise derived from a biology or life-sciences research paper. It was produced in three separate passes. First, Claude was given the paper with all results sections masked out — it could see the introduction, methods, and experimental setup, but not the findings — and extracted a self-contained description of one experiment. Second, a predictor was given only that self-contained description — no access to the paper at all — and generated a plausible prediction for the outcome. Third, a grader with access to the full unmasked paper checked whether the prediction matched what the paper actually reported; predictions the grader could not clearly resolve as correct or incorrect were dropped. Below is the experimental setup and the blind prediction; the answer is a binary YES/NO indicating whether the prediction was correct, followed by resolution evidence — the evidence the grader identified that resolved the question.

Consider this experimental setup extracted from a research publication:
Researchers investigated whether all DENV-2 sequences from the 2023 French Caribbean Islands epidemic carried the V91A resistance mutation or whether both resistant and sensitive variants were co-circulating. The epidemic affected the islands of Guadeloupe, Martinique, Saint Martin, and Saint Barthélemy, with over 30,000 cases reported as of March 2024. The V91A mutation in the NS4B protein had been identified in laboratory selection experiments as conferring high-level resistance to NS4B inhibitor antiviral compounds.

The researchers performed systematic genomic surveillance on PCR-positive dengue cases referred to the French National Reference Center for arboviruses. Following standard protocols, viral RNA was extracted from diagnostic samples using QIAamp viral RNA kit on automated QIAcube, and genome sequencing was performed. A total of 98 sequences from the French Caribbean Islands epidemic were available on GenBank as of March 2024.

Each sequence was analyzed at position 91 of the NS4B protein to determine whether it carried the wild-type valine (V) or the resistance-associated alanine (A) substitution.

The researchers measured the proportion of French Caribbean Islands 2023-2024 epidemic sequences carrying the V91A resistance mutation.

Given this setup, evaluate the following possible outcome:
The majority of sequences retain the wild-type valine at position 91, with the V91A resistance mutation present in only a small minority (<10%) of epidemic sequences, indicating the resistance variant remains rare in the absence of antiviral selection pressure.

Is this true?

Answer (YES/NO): NO